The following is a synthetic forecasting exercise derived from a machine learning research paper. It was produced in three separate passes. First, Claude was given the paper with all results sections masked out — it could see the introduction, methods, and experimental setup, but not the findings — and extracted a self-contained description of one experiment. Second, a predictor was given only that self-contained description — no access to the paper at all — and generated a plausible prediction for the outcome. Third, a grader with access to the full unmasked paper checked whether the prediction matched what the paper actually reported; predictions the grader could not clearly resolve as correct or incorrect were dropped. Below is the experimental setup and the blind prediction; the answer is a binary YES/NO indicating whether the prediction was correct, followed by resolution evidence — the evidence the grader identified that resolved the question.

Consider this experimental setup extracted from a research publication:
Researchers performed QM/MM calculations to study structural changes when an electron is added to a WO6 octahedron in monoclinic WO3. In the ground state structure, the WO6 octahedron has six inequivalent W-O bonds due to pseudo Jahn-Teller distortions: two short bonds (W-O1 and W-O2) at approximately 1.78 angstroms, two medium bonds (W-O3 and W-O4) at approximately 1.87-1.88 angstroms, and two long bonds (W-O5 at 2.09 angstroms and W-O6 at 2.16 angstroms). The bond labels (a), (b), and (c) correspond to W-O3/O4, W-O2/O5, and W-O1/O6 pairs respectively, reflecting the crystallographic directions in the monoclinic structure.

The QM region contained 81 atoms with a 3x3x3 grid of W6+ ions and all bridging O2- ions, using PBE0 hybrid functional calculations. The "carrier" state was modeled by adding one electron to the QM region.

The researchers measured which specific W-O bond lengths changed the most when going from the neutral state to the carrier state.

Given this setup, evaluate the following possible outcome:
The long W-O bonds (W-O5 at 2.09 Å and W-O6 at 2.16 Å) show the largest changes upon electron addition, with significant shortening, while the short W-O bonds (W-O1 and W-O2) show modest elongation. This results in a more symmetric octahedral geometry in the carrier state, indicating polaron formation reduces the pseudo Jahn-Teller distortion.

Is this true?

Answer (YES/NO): NO